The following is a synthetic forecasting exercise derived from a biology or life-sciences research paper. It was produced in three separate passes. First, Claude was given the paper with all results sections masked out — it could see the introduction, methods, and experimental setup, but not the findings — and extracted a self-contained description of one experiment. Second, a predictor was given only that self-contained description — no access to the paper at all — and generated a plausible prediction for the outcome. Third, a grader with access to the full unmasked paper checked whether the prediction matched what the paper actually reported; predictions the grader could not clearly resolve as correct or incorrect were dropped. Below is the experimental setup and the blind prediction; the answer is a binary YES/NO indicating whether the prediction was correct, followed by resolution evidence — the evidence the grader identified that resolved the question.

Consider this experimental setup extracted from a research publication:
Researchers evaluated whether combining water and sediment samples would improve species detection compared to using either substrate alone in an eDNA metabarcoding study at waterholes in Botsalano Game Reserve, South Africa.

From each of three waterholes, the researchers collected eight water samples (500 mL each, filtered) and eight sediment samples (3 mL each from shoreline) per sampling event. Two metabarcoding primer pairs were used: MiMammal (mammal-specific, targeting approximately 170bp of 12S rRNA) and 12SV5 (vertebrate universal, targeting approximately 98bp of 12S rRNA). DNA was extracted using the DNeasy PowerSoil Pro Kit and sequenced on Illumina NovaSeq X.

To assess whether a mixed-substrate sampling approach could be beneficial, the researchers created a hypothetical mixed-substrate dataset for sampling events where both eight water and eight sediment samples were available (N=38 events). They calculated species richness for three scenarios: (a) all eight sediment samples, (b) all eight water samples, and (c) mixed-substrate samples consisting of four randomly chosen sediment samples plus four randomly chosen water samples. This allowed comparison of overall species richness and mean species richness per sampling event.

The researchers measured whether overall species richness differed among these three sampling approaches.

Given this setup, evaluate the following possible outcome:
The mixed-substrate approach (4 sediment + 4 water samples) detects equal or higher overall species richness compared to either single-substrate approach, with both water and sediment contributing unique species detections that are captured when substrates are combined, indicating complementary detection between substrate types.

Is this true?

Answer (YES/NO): YES